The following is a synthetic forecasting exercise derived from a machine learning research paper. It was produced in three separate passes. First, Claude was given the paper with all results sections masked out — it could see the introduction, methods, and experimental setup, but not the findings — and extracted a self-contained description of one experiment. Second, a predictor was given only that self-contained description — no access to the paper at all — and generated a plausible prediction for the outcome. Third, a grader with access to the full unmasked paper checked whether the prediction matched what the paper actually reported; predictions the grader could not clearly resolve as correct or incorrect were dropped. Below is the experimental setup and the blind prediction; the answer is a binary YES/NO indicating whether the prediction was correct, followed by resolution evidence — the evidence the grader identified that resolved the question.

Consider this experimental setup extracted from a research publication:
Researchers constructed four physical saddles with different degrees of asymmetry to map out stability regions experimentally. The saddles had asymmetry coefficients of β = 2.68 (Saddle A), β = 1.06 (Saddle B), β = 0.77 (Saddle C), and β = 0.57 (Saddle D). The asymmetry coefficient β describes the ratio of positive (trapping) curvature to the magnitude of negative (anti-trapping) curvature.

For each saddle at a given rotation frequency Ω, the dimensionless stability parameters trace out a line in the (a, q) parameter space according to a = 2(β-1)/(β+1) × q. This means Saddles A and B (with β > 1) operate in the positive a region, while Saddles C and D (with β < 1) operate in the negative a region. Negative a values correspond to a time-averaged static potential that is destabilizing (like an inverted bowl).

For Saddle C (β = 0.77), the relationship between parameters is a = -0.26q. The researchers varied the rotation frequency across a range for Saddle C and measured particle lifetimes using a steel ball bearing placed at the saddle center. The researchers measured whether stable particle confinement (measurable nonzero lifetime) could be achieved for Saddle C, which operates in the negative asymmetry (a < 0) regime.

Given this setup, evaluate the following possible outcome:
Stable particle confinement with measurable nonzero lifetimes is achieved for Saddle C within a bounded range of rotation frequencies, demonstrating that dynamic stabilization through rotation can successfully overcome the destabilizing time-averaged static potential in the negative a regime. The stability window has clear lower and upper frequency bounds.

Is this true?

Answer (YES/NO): YES